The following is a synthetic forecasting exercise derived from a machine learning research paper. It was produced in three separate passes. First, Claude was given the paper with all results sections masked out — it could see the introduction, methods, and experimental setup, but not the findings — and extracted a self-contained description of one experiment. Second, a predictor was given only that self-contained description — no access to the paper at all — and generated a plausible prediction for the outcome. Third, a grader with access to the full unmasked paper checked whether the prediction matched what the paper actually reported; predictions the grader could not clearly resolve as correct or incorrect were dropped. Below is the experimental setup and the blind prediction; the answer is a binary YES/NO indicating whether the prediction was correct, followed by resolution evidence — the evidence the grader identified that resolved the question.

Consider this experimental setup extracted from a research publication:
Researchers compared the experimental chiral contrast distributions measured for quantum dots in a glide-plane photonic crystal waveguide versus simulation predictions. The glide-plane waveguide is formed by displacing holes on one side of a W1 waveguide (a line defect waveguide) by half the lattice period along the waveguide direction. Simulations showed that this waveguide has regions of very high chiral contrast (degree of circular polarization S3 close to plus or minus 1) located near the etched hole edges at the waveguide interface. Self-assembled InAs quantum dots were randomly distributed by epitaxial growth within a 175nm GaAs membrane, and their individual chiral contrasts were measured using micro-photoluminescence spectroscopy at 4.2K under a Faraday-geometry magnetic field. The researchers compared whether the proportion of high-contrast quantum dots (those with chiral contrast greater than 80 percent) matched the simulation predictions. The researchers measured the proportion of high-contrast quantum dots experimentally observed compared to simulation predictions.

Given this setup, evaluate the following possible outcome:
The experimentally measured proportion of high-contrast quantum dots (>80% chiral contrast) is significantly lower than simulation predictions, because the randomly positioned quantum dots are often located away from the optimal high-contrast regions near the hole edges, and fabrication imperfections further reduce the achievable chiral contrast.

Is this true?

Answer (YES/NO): YES